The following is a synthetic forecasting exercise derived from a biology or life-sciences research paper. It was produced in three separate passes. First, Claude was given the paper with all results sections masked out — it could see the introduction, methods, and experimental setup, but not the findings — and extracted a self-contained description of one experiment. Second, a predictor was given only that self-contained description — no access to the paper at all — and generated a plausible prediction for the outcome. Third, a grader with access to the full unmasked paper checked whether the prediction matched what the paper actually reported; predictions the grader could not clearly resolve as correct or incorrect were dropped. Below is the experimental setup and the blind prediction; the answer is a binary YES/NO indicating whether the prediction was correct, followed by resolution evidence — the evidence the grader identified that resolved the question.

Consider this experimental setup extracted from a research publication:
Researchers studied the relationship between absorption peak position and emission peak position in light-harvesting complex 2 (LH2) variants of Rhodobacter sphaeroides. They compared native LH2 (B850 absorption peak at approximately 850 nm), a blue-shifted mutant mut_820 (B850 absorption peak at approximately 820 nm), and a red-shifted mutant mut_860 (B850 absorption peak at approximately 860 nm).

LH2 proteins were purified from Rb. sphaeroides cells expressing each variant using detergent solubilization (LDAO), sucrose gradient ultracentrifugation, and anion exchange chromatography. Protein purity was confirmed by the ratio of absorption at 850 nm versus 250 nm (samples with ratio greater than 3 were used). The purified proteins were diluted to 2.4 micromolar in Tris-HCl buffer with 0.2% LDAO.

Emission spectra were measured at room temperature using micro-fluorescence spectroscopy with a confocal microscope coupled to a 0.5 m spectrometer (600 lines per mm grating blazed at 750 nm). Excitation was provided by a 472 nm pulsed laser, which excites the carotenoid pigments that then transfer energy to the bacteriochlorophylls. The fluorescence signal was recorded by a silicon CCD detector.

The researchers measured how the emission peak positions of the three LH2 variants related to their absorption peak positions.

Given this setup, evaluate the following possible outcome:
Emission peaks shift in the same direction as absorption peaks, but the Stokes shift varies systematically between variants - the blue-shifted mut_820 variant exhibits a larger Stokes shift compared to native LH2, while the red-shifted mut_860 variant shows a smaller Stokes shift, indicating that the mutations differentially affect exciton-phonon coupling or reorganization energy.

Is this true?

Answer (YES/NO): YES